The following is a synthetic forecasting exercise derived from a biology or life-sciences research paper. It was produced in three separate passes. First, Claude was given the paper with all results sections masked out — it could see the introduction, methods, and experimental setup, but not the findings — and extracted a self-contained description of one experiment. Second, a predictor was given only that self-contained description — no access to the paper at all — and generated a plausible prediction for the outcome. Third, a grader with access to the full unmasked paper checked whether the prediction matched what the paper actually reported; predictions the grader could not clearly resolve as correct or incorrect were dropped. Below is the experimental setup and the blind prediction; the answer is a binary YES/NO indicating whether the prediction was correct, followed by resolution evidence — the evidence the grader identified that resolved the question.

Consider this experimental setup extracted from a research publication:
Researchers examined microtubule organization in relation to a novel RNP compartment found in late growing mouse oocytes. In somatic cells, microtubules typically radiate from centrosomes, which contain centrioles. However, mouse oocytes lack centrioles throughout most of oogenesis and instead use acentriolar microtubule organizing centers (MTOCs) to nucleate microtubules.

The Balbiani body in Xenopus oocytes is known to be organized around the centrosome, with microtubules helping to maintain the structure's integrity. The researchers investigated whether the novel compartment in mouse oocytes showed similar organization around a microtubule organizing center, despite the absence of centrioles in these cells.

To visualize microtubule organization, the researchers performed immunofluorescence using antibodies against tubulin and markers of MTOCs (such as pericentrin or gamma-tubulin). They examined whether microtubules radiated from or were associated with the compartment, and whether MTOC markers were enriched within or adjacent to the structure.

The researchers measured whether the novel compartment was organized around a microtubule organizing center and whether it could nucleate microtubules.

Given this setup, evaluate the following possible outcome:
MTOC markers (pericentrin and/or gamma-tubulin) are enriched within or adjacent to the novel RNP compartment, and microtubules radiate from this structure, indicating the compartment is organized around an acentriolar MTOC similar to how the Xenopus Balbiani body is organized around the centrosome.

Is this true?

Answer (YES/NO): YES